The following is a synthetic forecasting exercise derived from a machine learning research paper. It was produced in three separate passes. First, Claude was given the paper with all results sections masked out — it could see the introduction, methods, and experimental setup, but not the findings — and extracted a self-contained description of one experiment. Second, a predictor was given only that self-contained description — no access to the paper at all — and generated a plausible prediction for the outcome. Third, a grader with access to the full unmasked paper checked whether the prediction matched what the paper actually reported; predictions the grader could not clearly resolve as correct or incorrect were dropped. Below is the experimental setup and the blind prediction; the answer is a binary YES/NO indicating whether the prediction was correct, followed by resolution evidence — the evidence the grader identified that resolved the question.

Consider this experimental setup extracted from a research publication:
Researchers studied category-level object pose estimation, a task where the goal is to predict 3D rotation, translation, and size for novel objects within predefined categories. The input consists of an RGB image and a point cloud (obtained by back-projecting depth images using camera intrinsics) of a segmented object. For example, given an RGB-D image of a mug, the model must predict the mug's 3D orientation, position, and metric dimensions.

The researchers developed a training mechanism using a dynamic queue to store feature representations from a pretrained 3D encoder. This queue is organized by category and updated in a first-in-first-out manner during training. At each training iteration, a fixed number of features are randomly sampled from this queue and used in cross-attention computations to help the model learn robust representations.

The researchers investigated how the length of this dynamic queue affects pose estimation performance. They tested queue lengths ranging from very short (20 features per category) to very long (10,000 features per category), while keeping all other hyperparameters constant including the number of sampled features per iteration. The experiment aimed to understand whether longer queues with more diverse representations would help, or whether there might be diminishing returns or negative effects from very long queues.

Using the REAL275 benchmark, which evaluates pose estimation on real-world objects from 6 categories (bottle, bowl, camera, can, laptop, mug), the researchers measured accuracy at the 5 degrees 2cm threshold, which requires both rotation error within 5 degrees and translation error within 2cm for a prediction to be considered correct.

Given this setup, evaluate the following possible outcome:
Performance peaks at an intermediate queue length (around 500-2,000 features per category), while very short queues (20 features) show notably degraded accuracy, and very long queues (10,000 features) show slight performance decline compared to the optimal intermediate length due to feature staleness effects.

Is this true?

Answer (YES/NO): NO